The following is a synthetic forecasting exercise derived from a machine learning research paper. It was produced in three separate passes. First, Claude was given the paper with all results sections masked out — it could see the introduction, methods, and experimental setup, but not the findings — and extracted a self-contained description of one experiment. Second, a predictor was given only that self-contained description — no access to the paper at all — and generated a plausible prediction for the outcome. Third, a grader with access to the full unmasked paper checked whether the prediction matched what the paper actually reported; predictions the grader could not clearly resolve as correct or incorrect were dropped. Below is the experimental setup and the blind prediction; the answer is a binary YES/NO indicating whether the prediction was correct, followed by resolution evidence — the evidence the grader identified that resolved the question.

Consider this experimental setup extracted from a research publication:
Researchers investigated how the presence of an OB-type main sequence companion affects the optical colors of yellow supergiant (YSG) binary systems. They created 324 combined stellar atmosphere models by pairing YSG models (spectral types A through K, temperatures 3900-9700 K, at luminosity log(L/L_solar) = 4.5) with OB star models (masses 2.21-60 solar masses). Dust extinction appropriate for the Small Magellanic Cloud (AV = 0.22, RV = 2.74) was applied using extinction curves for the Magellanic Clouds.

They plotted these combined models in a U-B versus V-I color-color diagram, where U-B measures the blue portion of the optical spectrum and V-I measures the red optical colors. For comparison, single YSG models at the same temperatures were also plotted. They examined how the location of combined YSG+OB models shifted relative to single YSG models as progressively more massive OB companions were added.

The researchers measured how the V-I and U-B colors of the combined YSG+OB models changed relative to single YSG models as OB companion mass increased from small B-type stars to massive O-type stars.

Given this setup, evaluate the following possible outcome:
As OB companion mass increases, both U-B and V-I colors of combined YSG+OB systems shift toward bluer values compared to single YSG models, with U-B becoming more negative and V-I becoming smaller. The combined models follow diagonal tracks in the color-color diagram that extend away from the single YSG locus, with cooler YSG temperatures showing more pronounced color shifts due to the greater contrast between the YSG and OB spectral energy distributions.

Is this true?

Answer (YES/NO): NO